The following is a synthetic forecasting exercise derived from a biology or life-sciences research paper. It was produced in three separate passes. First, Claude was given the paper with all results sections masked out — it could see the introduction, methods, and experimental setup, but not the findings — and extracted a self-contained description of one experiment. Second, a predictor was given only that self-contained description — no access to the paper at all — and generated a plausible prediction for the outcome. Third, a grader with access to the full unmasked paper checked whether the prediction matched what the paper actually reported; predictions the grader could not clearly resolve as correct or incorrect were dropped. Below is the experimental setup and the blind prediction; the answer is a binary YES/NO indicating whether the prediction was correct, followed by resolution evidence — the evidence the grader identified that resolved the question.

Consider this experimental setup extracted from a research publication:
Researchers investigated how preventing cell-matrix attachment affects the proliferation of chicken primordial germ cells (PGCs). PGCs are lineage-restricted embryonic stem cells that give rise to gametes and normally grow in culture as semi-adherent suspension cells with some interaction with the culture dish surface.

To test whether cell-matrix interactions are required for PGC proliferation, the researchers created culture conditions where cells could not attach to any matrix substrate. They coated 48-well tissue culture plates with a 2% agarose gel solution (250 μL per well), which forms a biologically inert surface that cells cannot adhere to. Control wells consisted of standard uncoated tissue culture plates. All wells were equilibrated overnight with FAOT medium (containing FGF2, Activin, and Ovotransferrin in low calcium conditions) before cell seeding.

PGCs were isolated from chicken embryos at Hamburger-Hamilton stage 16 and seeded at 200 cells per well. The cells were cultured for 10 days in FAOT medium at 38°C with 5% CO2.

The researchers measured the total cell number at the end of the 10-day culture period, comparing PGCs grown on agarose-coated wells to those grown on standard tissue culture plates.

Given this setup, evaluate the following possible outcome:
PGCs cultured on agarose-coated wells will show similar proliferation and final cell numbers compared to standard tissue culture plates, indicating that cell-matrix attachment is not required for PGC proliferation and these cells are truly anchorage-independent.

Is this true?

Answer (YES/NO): NO